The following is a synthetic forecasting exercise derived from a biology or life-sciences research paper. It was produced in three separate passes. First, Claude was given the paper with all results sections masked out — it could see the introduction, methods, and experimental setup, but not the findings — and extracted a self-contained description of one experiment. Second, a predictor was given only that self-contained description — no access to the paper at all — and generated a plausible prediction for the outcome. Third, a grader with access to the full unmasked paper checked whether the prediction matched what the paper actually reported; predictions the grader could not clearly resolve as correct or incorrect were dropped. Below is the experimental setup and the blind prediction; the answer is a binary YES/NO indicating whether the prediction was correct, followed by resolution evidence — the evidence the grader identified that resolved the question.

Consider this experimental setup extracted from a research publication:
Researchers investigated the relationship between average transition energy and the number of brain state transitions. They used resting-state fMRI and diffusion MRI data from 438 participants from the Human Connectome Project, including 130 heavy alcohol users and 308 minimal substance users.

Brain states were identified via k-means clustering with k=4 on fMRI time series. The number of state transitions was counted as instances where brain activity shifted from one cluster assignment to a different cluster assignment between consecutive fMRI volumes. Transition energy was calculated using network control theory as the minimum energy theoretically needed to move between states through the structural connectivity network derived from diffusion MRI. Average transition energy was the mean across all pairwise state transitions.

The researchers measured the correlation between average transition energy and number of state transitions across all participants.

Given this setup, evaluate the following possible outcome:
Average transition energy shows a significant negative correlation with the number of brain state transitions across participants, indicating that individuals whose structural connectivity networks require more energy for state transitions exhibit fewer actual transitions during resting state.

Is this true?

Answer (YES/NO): YES